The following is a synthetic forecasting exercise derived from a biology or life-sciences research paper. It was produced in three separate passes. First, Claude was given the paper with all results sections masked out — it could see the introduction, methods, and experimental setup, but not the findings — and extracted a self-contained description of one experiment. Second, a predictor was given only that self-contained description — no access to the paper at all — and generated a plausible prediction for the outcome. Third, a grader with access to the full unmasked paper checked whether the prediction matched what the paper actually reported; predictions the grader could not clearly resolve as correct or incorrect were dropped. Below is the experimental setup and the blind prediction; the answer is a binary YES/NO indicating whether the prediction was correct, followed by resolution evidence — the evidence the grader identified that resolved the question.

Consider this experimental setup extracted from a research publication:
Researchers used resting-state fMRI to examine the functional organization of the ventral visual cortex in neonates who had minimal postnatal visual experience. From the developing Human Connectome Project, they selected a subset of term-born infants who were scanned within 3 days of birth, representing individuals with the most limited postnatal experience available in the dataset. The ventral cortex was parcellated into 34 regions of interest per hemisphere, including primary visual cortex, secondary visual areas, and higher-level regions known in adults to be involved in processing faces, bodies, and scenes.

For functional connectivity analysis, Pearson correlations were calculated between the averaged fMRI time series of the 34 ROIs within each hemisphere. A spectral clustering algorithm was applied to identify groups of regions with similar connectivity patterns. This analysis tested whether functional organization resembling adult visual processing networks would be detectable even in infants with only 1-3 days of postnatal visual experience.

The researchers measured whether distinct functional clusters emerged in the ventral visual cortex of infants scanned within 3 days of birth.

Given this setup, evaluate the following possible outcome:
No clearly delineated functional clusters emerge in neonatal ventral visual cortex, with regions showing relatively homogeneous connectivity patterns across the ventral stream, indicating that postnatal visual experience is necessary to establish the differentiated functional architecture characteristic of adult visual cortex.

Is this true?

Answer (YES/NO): NO